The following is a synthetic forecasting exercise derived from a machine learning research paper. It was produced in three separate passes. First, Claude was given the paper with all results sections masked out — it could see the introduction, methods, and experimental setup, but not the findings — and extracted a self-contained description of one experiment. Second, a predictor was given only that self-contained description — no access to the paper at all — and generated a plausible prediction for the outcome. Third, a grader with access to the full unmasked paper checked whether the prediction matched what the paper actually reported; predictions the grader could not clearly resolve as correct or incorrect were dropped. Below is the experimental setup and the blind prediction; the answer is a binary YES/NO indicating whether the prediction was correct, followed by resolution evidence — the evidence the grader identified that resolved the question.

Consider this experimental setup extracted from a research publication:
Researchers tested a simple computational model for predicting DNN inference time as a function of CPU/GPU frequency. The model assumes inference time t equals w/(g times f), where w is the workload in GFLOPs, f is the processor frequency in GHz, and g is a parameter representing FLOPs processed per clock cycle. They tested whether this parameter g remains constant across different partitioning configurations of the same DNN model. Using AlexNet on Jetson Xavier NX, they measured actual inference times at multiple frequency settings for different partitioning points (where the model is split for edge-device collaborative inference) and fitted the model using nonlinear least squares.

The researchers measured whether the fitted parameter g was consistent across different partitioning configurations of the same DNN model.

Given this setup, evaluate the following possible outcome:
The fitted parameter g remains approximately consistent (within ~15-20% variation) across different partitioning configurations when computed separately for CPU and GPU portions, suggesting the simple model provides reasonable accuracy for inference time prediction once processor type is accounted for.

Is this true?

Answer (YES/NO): NO